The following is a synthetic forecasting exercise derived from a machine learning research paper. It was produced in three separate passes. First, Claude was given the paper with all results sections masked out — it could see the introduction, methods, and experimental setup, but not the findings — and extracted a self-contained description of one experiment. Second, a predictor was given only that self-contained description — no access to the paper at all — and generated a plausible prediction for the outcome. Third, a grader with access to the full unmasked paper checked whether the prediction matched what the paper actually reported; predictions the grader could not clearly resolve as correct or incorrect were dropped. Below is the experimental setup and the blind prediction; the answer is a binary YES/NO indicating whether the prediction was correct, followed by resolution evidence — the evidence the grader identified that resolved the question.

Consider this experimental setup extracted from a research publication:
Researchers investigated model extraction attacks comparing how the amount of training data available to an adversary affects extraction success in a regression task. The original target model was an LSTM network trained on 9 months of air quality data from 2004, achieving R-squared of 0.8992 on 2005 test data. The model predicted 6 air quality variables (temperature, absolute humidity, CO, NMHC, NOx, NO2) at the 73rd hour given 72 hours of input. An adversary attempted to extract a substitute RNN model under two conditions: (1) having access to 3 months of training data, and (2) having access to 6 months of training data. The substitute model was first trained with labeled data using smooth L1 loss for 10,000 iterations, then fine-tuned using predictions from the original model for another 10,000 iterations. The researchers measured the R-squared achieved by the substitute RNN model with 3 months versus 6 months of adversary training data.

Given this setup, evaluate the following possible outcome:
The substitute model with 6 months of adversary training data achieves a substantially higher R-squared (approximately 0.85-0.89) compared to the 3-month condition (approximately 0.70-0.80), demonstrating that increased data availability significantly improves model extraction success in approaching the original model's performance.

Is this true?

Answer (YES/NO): NO